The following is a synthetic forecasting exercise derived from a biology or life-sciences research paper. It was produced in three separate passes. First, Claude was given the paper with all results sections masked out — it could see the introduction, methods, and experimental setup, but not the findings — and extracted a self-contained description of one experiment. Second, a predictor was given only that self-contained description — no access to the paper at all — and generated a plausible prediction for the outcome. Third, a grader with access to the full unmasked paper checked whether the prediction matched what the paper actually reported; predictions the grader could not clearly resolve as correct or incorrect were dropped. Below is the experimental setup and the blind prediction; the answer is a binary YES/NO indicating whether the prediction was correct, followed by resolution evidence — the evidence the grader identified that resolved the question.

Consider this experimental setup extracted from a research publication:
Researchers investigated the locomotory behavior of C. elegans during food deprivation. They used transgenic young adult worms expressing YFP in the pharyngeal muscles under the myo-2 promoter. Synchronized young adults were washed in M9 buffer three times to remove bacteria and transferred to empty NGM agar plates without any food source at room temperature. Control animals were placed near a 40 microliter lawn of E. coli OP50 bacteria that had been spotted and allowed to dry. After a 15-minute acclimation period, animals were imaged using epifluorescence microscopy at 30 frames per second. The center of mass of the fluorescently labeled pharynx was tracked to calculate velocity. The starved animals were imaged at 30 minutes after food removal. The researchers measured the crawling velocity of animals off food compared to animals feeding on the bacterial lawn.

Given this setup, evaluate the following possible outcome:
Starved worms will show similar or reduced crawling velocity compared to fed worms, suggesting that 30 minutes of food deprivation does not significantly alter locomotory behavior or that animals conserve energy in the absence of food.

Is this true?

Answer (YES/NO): NO